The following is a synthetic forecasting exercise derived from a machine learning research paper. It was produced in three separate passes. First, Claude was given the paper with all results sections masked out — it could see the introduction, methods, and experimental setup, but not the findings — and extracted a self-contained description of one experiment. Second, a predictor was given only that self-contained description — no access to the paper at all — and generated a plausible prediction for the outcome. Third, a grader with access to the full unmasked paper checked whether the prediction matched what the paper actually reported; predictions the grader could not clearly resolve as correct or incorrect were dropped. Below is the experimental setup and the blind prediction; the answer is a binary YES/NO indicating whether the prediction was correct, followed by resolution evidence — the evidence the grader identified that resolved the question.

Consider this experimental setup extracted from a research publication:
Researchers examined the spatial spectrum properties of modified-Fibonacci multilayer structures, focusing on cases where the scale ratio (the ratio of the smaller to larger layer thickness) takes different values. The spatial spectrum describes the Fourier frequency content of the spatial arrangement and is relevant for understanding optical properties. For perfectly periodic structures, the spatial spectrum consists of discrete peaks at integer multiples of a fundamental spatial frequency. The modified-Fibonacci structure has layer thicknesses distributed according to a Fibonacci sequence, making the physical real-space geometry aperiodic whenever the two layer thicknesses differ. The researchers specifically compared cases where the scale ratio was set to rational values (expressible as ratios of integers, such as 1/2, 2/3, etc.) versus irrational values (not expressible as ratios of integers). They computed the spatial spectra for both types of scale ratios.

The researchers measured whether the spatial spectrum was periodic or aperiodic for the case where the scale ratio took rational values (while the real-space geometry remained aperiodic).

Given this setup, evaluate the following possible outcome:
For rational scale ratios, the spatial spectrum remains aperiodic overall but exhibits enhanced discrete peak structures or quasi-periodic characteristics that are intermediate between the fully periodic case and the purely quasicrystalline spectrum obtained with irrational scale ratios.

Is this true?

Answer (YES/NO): NO